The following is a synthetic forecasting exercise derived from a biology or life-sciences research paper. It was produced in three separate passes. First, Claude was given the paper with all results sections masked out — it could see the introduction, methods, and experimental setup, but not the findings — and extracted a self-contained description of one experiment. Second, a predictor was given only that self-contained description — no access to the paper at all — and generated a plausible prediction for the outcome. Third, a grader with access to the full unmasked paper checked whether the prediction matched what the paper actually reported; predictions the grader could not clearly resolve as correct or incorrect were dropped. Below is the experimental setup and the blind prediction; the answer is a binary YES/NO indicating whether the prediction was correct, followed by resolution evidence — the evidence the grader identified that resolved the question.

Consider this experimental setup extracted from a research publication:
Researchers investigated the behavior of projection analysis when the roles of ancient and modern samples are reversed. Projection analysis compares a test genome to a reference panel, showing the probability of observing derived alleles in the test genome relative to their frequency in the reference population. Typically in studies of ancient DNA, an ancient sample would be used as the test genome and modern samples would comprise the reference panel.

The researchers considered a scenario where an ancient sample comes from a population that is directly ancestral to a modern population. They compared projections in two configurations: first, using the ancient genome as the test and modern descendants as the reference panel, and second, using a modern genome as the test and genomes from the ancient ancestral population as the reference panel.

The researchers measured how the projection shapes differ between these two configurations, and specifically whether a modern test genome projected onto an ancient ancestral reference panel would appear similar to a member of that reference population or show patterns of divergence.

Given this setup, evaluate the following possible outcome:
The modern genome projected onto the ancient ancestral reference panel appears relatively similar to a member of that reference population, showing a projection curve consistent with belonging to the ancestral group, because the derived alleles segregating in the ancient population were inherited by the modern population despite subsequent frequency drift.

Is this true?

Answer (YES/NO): YES